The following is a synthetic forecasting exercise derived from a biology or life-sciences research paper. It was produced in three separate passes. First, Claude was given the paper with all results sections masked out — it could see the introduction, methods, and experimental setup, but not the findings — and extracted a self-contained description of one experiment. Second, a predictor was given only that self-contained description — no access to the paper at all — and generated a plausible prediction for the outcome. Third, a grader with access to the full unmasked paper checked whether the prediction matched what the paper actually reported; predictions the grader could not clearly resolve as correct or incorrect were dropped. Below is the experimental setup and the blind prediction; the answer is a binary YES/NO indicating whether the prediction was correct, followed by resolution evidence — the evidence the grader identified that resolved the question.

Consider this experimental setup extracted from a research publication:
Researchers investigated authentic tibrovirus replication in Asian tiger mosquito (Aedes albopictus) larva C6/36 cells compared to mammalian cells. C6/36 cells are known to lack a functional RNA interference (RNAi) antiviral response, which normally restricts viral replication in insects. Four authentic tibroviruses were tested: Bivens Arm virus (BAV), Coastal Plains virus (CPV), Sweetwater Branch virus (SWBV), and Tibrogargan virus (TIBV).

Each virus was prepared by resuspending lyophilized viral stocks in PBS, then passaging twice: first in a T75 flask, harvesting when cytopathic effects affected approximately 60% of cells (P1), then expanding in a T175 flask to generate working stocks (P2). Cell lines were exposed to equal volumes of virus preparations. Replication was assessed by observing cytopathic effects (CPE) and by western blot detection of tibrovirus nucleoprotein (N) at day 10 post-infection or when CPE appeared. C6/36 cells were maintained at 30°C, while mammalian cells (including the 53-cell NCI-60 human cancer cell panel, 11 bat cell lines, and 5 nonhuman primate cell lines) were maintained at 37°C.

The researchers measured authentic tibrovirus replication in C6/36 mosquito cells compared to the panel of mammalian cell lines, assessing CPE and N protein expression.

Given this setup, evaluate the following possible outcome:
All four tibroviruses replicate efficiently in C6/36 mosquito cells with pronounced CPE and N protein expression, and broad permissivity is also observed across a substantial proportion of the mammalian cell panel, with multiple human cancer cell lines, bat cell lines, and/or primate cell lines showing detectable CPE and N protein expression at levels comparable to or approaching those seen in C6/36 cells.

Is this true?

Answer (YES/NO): NO